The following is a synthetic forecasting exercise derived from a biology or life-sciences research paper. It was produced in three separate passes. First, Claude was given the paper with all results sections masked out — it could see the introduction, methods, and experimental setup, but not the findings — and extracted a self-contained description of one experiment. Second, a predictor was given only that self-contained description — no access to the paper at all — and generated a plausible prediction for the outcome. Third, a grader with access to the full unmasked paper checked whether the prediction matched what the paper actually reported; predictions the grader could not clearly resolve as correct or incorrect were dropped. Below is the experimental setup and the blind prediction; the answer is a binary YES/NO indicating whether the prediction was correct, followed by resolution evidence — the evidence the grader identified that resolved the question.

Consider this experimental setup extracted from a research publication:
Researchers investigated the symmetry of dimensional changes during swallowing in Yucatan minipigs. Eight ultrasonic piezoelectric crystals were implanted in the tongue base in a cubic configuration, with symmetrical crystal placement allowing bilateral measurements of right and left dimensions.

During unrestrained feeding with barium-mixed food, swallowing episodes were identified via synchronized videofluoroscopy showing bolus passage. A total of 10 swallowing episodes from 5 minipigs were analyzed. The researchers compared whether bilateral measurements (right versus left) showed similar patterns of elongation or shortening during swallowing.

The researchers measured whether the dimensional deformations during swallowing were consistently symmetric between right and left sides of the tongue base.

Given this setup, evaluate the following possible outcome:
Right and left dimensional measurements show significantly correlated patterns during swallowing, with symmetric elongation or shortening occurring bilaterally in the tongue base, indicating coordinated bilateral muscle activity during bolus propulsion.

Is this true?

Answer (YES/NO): NO